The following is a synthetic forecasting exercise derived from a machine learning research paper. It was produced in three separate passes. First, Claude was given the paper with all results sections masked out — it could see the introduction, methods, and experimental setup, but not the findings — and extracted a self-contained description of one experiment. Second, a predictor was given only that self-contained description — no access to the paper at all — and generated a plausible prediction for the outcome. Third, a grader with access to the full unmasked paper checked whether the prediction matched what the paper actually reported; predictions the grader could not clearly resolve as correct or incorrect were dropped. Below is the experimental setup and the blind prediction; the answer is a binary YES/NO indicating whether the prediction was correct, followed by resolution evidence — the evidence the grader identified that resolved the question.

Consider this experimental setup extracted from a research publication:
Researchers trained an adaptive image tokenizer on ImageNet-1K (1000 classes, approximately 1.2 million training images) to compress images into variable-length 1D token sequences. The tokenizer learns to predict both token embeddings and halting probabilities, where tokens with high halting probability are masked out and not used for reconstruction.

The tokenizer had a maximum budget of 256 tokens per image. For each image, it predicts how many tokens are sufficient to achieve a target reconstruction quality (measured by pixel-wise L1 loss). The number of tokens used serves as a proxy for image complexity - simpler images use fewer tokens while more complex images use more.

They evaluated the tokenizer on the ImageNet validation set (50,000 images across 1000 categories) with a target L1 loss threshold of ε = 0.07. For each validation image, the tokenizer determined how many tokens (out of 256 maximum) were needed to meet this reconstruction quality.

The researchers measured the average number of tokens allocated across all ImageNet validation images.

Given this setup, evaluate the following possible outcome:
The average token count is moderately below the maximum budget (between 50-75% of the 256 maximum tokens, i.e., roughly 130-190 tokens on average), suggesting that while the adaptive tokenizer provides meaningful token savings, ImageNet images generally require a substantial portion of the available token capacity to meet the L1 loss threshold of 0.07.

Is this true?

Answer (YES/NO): YES